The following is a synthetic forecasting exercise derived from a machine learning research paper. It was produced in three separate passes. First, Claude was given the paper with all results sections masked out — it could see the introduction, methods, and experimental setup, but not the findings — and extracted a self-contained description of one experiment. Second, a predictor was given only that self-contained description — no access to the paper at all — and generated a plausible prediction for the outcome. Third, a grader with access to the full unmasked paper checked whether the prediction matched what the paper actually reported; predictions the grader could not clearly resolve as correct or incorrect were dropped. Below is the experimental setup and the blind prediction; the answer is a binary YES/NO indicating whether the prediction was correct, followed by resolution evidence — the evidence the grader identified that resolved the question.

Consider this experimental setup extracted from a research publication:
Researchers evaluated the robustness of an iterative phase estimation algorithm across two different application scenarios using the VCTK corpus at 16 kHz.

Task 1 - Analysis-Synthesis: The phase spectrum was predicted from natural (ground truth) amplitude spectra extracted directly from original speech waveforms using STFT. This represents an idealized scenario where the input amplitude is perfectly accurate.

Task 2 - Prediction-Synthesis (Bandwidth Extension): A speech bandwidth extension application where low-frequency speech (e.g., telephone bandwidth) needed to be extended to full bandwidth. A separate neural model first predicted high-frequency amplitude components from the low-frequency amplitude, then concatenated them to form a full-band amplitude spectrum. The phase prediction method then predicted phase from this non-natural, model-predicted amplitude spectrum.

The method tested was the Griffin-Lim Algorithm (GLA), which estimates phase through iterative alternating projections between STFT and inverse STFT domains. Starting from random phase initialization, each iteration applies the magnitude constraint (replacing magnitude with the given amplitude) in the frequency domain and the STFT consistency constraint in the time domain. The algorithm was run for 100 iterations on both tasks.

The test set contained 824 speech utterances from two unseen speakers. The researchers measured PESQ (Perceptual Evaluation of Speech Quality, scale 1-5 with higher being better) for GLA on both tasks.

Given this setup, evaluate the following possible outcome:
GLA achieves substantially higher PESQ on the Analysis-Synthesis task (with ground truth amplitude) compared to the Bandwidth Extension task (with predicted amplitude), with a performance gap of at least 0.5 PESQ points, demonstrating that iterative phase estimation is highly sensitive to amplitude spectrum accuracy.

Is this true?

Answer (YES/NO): NO